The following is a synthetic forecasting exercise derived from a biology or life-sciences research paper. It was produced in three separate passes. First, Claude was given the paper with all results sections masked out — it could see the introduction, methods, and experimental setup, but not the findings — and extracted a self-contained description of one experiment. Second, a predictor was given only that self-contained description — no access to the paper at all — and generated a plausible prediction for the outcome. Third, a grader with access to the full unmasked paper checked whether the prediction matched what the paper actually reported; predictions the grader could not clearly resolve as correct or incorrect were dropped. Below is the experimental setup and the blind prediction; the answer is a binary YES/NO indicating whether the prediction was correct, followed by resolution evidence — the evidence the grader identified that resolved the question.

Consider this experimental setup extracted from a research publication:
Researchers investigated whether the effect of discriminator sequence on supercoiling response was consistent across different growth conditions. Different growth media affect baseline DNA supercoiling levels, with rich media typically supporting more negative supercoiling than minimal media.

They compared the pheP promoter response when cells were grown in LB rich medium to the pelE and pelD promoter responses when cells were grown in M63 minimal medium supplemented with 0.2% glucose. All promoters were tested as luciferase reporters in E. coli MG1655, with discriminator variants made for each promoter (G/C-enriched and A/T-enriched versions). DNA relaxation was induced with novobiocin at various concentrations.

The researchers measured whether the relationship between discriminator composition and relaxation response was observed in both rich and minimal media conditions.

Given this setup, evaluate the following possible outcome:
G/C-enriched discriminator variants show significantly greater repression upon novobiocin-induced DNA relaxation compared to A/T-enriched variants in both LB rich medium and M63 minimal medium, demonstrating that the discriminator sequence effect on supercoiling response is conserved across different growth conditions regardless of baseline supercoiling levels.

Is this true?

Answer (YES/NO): YES